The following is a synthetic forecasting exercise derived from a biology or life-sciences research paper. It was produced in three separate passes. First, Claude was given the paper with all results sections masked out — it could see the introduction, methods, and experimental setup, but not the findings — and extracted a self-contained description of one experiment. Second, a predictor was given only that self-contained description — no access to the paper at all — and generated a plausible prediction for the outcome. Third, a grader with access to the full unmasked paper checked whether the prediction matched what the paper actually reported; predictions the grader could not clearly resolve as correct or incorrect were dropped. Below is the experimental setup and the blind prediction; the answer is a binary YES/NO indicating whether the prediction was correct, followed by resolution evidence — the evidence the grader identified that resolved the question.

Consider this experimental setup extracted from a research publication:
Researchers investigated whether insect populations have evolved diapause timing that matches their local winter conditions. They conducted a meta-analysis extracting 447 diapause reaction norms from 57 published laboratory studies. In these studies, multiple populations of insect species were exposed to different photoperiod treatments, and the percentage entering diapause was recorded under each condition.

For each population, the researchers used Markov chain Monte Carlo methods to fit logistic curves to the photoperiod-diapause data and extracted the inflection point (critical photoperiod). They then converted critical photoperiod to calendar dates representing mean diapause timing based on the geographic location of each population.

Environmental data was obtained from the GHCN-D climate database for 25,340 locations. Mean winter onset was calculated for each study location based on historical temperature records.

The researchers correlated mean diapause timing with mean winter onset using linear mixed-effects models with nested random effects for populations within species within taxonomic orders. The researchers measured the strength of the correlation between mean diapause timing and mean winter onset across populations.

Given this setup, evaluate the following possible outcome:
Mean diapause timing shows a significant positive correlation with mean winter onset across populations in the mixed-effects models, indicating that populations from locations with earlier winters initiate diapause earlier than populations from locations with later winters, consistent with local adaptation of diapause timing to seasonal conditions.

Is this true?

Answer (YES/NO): NO